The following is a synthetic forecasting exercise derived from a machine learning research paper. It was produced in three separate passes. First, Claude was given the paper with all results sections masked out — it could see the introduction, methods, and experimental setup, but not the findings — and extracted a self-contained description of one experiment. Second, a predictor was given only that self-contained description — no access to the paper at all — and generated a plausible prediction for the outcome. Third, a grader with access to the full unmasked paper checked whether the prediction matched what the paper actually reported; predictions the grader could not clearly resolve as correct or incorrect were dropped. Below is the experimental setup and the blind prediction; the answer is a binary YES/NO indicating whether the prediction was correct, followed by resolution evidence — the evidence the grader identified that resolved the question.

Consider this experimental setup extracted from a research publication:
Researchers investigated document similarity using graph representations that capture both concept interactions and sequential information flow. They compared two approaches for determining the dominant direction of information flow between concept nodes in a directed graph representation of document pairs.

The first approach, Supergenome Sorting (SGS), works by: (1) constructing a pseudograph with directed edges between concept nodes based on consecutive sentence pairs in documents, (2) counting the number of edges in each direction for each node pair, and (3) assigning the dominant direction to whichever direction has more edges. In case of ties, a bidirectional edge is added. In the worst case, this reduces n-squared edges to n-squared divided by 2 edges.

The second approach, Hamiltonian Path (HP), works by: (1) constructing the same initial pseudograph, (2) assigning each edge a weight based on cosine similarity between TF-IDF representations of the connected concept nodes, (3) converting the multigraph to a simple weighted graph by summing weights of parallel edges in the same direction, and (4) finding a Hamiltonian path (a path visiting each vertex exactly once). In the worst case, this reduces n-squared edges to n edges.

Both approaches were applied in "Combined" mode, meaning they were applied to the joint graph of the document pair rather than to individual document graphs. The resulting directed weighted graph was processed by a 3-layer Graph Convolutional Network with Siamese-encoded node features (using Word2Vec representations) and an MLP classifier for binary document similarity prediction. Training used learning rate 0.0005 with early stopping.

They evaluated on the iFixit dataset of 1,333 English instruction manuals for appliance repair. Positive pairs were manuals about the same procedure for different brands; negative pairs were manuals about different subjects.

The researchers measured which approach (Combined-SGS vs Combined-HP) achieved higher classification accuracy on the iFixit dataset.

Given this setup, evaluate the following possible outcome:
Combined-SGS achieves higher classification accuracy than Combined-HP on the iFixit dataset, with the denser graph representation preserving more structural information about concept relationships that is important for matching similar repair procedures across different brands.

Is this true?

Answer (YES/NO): NO